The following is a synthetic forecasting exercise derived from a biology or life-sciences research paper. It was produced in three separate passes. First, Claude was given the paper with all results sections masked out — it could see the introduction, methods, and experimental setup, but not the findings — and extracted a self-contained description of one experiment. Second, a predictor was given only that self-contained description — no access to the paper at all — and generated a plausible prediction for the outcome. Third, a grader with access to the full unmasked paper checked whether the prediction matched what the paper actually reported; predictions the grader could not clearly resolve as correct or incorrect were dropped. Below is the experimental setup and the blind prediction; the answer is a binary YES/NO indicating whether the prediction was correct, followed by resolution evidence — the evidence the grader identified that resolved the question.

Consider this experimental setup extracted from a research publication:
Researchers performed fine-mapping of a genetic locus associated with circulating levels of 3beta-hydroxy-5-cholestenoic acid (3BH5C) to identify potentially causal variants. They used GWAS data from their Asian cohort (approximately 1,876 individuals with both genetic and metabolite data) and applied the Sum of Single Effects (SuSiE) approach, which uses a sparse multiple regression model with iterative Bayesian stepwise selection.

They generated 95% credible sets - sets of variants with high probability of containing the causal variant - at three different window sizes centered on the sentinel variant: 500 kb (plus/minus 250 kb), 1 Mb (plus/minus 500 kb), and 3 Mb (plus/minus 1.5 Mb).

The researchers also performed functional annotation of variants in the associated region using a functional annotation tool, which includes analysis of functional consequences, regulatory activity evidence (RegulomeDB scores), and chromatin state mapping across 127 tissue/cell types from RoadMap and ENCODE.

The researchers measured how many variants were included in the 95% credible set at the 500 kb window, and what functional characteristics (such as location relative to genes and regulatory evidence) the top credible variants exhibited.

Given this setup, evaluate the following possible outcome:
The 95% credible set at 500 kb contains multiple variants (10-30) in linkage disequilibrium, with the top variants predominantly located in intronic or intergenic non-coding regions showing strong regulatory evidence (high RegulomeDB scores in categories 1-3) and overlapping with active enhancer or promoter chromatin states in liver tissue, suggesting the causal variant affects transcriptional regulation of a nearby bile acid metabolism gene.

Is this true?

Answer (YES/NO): NO